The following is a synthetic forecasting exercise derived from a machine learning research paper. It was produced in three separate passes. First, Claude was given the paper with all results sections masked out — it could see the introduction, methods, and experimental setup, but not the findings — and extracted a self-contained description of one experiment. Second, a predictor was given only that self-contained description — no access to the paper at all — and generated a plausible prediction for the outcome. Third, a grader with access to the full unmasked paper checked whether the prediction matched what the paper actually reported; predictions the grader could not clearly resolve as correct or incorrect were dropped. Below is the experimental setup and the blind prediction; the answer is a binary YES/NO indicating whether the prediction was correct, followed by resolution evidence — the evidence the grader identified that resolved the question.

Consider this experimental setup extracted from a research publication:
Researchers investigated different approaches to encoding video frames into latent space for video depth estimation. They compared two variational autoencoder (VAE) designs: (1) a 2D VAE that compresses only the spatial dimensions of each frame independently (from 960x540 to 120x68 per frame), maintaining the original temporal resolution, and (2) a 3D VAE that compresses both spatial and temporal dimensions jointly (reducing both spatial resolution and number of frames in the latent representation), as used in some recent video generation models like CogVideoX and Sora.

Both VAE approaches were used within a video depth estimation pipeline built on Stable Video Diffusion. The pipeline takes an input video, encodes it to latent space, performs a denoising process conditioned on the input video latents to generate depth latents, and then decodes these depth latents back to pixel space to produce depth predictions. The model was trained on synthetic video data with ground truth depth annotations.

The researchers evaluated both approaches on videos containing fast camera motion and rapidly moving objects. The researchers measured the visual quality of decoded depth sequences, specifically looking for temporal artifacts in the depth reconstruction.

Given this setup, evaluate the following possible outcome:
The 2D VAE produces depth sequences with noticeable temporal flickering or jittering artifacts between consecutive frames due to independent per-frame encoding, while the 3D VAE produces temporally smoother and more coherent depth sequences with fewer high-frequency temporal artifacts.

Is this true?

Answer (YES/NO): NO